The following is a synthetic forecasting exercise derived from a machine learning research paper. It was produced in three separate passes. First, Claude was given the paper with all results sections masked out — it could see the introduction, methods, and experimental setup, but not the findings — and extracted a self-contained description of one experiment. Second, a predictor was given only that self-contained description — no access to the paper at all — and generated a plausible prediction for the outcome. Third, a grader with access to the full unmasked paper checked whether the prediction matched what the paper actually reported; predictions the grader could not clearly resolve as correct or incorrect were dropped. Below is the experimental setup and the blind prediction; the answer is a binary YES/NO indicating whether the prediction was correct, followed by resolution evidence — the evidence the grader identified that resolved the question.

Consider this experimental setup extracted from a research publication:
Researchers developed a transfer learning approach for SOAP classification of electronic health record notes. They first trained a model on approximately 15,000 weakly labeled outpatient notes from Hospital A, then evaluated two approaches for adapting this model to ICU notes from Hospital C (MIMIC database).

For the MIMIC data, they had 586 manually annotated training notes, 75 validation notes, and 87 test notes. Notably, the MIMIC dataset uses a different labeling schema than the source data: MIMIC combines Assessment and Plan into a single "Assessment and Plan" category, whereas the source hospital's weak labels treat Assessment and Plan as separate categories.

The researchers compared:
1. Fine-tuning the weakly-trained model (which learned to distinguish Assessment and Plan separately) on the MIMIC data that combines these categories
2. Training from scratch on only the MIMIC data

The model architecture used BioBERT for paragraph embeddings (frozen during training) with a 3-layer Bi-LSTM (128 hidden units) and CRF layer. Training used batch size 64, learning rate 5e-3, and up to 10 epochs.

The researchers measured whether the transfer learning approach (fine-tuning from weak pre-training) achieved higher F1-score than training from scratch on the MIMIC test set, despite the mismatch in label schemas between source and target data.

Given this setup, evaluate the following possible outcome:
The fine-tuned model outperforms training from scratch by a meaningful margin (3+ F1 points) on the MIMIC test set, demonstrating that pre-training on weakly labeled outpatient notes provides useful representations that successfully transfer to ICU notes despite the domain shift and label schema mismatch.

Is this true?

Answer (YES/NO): NO